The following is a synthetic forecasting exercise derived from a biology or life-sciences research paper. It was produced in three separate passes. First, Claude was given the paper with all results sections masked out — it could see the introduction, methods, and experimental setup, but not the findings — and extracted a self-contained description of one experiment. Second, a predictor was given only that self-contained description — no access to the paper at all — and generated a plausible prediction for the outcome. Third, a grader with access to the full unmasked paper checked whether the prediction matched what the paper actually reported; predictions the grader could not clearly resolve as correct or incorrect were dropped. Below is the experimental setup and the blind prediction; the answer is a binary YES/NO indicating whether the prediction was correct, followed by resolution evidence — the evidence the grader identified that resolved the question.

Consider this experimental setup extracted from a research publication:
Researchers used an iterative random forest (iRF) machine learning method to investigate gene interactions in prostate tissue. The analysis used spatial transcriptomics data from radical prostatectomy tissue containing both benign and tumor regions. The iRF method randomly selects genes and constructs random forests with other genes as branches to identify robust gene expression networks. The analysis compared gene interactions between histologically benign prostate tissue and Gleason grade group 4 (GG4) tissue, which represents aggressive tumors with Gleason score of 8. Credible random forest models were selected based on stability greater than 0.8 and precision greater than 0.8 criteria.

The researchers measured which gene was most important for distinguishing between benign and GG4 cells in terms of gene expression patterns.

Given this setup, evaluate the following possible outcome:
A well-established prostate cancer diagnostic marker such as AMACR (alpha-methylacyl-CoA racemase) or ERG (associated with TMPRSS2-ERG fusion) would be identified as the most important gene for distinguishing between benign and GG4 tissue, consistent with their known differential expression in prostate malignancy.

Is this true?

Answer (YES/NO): NO